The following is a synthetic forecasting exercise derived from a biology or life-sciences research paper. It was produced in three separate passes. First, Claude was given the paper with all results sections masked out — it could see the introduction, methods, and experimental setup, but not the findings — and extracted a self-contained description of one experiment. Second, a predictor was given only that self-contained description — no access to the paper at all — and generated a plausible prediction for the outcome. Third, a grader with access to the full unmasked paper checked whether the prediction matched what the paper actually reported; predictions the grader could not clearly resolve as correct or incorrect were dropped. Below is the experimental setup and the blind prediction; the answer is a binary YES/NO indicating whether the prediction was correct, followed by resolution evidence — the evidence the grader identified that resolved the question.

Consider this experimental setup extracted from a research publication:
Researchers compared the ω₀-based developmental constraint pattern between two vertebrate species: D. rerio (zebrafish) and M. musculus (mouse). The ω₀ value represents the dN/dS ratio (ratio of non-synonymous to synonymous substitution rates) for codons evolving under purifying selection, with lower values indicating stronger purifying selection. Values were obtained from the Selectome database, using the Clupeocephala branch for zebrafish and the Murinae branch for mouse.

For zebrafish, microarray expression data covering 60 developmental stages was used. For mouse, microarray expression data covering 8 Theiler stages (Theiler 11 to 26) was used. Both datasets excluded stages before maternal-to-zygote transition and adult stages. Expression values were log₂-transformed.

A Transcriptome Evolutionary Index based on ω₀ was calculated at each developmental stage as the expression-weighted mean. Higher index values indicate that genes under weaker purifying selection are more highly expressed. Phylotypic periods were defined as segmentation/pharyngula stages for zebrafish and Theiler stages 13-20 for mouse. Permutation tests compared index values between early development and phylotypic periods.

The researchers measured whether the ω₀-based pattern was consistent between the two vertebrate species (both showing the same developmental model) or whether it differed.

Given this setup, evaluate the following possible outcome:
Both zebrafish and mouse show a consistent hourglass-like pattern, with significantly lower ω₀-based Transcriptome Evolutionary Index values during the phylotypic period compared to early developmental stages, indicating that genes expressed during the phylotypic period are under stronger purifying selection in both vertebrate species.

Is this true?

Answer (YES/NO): YES